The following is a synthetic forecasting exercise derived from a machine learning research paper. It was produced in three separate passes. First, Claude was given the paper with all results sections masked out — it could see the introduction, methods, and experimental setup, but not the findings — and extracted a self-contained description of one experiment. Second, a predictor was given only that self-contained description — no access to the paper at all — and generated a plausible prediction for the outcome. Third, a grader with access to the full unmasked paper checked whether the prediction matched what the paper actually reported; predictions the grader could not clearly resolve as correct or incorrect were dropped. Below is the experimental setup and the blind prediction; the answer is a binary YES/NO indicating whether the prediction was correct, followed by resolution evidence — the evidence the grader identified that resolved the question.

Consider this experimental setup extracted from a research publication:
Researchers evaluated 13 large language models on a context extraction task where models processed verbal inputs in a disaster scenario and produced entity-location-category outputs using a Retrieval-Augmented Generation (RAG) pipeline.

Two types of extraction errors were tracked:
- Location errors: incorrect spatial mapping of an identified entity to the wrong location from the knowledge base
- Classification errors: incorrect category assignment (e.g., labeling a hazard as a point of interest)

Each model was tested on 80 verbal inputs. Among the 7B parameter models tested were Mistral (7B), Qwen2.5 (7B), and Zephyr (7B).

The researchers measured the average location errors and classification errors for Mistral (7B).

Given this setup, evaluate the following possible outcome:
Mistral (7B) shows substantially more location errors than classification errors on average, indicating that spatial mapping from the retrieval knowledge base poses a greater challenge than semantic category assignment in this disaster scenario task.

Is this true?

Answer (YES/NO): YES